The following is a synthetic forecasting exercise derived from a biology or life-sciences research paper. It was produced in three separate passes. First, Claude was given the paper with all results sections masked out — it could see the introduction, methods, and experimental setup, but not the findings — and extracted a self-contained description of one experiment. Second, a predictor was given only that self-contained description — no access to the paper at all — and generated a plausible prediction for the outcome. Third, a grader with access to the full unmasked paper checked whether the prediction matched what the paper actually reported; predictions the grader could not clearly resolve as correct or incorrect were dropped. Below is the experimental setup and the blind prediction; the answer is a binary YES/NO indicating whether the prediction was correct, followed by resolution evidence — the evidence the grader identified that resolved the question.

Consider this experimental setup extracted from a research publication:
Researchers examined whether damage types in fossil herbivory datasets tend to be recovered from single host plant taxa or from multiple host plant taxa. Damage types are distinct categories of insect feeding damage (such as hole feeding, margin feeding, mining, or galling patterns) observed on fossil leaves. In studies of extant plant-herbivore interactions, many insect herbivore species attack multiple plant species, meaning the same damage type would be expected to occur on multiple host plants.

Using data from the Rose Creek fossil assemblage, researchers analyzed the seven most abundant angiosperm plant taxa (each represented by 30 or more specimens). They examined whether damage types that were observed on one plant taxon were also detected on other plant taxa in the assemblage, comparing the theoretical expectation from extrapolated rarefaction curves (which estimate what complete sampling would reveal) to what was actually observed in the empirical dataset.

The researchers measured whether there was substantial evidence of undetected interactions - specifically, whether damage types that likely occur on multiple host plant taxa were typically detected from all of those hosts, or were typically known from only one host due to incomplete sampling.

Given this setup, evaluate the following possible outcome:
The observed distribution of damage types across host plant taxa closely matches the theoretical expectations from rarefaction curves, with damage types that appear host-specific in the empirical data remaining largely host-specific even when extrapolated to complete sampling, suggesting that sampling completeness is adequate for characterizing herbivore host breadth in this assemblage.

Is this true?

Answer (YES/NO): NO